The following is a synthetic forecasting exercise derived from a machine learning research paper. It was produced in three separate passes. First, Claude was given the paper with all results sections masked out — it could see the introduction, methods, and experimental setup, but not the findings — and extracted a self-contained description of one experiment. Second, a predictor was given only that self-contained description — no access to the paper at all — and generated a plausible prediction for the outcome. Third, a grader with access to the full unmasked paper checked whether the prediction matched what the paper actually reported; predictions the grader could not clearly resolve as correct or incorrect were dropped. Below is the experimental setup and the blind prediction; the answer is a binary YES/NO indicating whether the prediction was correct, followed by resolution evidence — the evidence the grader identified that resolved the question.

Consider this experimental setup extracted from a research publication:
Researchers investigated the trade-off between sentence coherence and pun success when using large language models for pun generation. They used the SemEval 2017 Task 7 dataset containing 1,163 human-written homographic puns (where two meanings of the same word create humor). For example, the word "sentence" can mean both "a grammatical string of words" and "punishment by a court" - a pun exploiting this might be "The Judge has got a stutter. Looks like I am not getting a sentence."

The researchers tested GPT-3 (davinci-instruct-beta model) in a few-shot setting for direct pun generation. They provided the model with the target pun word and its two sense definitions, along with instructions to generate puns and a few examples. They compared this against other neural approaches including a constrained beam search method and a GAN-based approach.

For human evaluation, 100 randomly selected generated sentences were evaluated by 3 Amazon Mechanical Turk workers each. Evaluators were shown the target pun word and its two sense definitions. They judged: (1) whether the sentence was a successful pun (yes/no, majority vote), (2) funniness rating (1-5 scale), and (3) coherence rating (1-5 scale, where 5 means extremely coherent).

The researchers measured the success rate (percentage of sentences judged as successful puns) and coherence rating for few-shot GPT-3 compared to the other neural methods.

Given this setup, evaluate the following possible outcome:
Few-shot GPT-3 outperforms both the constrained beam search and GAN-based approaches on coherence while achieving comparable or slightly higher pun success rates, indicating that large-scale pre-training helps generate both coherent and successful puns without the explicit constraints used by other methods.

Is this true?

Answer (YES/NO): NO